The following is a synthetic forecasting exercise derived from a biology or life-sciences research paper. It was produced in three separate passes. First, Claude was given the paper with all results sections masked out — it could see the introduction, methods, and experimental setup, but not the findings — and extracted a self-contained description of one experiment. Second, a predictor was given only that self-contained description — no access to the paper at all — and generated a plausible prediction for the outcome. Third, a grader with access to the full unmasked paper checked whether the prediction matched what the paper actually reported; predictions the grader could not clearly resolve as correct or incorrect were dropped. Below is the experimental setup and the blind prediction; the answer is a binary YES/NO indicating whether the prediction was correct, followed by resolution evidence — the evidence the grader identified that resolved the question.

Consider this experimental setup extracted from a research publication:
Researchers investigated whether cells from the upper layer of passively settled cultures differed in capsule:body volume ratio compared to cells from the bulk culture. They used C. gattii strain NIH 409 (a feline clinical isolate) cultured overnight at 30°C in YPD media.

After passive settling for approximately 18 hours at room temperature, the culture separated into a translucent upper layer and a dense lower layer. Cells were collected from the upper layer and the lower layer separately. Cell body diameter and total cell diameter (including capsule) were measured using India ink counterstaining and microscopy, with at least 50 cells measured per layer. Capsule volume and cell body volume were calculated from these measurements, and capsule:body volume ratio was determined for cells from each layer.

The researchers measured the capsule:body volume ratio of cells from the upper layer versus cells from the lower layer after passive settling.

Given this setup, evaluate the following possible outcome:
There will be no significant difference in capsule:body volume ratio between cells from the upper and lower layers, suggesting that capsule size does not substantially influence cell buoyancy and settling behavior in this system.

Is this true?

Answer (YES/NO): NO